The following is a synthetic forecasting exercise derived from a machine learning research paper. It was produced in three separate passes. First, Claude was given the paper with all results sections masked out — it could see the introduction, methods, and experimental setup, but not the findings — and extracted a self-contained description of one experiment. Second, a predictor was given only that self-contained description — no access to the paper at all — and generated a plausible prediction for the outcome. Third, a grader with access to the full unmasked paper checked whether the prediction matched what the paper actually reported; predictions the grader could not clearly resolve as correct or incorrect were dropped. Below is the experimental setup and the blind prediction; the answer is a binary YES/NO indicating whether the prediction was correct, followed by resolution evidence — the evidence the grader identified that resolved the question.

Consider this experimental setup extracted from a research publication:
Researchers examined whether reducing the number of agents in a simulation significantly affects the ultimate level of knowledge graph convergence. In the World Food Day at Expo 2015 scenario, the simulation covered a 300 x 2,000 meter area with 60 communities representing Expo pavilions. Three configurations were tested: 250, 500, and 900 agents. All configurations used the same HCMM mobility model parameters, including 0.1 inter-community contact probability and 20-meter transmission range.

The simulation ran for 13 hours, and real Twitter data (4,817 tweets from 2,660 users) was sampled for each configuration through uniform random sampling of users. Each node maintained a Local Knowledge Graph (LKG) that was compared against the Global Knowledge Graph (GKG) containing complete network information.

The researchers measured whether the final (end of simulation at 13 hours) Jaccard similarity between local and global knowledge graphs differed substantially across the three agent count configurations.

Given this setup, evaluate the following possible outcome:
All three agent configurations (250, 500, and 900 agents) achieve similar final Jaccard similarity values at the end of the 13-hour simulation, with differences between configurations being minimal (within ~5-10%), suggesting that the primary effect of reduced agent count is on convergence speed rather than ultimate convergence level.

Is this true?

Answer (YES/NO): YES